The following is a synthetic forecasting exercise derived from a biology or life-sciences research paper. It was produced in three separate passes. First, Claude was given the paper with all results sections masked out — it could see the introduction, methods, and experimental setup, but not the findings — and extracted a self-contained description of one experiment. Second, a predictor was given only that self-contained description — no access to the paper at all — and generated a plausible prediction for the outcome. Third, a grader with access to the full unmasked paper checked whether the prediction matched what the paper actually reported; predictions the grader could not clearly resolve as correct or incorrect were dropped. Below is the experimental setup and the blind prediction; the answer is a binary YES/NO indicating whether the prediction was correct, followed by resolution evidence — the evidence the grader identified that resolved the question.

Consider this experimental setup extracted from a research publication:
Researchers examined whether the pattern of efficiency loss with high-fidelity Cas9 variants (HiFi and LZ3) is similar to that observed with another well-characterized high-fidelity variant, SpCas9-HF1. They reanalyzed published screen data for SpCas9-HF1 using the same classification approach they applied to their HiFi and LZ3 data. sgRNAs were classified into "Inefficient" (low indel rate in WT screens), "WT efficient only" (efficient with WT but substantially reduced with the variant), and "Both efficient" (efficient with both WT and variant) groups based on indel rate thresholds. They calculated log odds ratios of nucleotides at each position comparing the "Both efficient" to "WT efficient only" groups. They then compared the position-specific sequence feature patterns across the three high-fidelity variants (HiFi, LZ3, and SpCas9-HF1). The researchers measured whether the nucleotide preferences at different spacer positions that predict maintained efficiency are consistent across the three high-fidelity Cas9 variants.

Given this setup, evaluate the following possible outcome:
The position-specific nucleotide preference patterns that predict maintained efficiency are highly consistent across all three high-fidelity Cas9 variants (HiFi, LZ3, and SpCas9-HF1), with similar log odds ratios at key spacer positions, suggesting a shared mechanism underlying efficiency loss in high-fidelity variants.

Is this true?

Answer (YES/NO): YES